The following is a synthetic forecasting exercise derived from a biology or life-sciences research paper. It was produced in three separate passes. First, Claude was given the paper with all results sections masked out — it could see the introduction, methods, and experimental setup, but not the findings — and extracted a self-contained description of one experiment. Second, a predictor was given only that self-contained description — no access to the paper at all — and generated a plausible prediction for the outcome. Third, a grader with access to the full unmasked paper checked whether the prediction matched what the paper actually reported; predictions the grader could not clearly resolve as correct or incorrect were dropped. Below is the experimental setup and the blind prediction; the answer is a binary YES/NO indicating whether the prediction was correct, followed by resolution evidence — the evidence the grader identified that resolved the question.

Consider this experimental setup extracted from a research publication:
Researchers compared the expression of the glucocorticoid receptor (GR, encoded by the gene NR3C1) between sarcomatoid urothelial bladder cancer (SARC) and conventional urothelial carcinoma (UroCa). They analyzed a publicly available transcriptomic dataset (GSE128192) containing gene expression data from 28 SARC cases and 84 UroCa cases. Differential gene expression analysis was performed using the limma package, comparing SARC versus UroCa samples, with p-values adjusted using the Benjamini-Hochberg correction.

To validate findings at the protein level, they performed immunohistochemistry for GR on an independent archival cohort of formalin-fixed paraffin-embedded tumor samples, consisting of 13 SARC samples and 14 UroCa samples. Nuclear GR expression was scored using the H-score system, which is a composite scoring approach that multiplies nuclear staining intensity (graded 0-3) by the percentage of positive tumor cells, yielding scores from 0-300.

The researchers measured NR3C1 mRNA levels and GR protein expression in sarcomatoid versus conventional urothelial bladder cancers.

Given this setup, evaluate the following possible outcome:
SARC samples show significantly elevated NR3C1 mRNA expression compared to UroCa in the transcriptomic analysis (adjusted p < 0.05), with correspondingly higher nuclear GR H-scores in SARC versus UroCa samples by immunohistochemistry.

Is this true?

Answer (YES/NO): YES